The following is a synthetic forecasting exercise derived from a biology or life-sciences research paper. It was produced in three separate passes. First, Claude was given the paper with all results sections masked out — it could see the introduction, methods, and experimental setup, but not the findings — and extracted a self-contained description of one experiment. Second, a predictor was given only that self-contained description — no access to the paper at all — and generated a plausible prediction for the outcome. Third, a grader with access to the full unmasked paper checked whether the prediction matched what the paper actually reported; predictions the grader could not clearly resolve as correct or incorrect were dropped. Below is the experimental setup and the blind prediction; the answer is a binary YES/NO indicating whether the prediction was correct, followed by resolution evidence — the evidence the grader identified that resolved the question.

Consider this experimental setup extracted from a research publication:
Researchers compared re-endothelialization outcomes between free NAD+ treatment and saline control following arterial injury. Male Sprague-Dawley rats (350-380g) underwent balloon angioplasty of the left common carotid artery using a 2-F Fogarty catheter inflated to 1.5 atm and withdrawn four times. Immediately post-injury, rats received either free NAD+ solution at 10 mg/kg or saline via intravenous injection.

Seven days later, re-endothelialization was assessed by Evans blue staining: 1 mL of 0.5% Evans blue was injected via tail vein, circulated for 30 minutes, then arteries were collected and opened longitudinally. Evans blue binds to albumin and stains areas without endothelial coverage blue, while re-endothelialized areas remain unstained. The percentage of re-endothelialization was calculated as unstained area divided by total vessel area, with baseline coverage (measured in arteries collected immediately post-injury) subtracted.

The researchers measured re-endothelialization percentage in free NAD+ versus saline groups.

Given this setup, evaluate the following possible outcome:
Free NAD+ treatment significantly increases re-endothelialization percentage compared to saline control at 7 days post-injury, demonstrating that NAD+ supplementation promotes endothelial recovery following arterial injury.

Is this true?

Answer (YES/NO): NO